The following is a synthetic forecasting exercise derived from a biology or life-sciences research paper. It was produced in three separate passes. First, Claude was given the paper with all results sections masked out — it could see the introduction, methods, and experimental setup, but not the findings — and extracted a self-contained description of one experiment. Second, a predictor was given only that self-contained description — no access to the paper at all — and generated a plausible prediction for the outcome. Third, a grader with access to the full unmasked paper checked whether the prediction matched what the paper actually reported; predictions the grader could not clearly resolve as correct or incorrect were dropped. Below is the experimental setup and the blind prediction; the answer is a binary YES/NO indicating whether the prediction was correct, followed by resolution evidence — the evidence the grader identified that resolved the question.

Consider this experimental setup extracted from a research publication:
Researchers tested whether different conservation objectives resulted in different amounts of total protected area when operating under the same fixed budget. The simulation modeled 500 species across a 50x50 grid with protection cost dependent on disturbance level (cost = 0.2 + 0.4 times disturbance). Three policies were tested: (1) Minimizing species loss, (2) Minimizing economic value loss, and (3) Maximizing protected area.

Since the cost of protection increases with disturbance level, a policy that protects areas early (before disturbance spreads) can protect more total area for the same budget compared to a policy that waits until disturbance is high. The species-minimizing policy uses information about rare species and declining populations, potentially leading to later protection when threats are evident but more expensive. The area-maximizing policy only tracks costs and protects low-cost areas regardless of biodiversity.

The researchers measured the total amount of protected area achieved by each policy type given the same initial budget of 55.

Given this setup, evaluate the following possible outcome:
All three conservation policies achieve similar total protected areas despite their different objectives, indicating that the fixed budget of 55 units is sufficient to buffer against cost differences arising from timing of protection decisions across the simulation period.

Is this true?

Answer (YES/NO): NO